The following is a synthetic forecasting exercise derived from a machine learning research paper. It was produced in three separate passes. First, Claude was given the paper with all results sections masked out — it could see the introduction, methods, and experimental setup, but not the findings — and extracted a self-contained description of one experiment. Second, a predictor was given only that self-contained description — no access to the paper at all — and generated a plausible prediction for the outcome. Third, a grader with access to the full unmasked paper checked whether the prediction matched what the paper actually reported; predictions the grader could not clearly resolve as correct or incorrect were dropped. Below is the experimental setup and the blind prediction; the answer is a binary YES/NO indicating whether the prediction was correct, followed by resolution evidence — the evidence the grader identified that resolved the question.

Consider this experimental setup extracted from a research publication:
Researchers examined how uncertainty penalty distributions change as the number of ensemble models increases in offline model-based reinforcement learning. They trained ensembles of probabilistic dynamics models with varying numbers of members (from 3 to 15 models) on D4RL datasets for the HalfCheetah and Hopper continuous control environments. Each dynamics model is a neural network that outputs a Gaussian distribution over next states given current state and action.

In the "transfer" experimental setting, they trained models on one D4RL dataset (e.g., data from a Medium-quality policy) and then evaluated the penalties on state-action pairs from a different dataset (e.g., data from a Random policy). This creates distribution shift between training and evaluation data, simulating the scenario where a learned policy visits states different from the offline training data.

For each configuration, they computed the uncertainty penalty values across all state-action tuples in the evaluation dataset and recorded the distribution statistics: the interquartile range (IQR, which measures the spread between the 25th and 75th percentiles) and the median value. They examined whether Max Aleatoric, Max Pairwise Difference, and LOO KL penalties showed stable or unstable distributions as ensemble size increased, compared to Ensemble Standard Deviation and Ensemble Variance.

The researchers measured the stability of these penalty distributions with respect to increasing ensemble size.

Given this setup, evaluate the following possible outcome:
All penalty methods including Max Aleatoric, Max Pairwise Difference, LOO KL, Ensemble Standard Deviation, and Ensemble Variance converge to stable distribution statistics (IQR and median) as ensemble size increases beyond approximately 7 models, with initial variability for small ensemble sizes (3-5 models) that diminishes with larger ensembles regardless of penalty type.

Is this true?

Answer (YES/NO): NO